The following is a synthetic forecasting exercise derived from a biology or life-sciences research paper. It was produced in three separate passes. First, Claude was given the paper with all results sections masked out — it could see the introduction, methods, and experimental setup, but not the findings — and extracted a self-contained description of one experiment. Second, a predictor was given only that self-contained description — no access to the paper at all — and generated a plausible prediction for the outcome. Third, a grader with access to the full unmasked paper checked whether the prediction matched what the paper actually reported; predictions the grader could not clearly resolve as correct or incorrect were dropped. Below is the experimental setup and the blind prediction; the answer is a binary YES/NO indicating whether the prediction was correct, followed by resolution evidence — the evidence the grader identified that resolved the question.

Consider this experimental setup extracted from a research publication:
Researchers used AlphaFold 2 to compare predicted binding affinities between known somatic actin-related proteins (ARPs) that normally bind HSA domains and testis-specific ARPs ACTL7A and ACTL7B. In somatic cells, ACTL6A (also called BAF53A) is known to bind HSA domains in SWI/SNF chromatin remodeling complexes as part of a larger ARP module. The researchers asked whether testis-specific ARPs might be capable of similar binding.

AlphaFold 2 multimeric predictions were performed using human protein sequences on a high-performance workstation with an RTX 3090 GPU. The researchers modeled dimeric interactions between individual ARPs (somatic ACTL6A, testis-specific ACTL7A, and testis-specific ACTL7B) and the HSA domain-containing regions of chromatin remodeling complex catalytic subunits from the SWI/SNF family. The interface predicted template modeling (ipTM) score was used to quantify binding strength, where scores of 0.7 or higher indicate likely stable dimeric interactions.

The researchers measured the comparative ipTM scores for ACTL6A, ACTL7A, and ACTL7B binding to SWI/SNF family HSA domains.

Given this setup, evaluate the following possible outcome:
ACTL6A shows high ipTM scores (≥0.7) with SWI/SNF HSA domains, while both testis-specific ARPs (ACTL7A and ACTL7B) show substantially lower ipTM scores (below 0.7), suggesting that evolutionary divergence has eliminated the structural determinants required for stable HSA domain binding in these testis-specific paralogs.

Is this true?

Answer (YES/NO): NO